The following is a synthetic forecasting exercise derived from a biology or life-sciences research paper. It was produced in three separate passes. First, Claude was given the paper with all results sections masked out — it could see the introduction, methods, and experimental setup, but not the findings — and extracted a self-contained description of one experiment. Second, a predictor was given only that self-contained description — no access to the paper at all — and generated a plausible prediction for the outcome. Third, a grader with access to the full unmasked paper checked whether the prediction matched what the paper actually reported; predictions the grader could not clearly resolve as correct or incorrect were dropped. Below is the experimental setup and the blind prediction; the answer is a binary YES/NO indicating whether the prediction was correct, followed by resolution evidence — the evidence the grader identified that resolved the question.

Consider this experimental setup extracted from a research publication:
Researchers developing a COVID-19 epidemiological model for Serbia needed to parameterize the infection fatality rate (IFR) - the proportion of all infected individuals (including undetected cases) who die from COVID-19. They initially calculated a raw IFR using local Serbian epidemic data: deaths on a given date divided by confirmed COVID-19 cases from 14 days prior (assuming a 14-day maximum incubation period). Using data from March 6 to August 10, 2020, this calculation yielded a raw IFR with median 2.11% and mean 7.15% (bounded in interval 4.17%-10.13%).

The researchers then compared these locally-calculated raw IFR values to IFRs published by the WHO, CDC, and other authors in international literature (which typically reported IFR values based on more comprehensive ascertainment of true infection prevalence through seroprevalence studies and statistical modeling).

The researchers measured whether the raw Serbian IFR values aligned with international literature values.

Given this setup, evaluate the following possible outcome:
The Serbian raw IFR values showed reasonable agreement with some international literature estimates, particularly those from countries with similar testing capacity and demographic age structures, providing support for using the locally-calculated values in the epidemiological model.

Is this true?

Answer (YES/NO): NO